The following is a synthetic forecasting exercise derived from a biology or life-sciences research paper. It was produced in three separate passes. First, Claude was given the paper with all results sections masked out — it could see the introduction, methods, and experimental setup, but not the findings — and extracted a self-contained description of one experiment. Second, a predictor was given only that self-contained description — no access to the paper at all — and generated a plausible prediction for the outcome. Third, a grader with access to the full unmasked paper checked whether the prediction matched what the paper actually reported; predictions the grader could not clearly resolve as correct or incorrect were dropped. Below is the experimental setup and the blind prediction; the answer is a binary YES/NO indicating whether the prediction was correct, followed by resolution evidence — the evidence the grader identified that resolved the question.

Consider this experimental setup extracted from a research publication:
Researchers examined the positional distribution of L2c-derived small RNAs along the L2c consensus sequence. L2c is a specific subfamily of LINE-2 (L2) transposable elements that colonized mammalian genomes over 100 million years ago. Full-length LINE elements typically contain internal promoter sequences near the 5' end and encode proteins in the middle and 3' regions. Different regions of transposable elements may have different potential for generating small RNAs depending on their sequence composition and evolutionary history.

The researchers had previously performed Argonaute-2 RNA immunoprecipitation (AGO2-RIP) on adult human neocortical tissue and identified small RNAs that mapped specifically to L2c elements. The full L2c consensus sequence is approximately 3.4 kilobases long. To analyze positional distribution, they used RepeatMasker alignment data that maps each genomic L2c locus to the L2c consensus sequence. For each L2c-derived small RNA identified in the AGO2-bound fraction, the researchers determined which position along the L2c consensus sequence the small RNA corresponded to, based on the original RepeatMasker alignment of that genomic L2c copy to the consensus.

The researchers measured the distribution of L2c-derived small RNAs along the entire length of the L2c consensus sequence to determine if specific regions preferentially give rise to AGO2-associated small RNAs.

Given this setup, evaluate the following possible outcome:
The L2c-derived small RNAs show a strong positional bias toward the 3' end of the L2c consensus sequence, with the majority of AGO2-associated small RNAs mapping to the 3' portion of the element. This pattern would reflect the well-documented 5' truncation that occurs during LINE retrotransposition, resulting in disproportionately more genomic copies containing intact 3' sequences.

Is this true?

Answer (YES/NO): YES